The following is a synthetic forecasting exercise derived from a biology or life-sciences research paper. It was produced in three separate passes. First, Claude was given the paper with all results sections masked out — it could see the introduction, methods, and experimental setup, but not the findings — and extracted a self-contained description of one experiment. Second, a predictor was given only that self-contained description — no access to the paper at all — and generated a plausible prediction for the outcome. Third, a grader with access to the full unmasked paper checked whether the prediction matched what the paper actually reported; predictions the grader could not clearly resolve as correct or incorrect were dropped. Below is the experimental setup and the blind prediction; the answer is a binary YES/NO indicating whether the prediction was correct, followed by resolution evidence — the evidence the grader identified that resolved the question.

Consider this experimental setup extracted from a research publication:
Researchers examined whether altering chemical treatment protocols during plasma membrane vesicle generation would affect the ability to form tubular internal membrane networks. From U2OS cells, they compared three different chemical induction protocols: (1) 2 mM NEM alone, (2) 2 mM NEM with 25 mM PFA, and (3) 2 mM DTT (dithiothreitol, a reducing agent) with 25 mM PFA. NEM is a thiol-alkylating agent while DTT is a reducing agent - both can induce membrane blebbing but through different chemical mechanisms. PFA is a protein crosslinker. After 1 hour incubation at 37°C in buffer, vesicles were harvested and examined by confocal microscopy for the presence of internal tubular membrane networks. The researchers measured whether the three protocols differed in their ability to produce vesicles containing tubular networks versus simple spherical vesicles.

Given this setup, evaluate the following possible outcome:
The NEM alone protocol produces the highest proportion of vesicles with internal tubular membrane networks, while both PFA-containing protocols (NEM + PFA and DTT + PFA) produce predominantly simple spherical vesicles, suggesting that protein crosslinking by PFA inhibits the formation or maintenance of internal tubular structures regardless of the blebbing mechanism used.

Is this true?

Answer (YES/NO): YES